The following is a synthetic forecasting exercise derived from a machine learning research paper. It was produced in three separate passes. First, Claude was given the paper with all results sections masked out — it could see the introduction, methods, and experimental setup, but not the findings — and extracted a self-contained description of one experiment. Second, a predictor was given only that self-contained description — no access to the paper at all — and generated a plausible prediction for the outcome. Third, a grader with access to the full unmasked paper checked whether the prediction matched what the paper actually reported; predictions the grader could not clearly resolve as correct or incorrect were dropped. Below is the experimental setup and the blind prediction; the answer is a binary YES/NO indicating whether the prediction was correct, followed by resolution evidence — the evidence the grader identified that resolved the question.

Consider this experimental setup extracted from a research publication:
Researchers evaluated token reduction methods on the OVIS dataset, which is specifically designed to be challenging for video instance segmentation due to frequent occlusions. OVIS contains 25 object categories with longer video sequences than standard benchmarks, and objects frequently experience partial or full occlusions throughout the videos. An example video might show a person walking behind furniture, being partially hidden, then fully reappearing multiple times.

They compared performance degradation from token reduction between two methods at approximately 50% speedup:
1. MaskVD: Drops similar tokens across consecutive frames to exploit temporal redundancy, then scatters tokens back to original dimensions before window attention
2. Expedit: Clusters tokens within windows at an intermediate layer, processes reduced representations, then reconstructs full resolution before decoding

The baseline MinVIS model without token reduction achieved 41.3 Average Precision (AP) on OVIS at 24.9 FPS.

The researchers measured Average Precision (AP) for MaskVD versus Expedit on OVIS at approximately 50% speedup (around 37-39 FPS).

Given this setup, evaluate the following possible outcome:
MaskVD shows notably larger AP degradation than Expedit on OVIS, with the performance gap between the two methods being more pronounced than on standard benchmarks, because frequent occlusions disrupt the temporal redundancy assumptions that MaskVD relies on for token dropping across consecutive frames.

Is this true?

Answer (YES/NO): NO